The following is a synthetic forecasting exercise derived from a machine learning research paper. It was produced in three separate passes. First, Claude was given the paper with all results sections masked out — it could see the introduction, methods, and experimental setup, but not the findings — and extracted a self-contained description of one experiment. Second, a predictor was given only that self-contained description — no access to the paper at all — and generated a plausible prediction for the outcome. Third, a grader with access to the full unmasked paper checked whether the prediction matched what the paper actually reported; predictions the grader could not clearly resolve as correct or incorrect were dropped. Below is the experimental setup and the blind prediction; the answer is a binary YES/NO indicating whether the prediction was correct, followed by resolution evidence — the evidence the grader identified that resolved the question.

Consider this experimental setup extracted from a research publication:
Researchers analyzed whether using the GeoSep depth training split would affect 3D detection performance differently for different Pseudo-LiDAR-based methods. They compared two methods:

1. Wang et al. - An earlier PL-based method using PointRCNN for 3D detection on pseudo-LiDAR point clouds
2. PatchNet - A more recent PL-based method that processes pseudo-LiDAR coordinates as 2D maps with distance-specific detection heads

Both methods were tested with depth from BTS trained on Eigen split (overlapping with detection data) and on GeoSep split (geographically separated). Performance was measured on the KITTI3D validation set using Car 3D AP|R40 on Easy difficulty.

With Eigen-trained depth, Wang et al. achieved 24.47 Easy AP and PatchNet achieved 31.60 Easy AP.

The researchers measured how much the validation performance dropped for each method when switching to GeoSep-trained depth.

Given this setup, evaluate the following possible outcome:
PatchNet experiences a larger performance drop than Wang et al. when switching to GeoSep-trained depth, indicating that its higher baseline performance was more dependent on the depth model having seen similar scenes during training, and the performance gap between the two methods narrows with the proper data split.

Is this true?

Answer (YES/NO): YES